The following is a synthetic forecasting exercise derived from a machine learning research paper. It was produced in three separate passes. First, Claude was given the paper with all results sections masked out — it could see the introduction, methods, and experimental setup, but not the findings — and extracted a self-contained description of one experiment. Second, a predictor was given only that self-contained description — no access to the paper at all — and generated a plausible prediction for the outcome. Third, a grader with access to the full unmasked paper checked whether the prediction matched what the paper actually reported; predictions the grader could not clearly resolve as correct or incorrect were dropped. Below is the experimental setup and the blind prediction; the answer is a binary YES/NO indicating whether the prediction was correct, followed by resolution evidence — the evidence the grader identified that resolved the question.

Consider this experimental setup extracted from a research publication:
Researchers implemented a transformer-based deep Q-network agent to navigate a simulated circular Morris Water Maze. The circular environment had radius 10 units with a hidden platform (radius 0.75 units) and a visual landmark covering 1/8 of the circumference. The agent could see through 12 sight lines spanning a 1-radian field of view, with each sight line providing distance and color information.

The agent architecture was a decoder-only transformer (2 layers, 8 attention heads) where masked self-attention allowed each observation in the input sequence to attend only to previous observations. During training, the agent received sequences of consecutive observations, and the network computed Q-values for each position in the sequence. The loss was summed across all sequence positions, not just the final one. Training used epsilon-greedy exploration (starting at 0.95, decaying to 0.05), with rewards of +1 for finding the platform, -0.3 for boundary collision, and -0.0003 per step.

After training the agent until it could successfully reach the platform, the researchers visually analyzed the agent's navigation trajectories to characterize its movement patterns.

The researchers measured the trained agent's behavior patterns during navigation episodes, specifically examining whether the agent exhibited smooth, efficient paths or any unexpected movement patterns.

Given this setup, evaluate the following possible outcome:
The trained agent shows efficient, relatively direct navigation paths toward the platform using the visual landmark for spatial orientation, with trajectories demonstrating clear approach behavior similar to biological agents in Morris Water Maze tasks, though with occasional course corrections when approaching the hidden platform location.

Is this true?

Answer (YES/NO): NO